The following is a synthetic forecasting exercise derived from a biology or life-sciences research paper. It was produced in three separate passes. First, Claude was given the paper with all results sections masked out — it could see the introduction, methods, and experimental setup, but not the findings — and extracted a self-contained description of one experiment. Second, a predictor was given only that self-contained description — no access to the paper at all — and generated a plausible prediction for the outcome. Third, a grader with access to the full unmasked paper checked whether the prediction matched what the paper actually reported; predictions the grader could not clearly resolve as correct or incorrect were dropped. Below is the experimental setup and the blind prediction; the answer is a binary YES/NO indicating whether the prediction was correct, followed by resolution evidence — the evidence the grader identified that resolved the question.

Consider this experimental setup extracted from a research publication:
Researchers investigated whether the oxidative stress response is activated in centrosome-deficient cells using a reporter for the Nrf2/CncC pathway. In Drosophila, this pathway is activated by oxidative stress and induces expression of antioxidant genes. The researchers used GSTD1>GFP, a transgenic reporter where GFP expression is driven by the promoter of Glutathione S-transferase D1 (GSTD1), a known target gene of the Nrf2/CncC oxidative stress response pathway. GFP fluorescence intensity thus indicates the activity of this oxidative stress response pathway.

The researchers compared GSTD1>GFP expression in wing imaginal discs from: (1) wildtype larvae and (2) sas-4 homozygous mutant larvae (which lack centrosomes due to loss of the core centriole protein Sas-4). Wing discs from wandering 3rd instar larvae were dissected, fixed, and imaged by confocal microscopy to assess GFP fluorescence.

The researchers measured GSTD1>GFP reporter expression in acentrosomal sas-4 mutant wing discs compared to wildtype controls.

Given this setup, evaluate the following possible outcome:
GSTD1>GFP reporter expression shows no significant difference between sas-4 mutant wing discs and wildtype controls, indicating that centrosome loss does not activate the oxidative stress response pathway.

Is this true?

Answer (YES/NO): NO